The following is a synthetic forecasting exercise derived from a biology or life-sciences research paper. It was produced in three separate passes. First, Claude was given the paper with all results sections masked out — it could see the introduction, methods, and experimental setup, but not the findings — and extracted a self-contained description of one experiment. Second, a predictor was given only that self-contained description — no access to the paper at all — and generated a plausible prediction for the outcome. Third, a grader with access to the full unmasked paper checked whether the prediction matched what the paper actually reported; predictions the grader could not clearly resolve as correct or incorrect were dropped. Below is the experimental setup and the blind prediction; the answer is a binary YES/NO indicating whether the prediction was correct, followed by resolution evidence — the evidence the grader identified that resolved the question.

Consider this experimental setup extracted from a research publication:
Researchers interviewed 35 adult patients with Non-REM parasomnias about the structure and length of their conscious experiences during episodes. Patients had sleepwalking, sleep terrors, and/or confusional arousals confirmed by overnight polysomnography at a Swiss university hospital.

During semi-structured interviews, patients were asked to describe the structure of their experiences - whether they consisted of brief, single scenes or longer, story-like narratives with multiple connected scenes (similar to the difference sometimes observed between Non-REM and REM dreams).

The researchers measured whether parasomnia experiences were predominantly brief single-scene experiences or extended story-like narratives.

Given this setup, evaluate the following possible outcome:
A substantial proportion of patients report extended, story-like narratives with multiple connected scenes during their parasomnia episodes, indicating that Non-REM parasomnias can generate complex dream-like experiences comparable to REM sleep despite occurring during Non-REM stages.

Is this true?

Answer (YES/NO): NO